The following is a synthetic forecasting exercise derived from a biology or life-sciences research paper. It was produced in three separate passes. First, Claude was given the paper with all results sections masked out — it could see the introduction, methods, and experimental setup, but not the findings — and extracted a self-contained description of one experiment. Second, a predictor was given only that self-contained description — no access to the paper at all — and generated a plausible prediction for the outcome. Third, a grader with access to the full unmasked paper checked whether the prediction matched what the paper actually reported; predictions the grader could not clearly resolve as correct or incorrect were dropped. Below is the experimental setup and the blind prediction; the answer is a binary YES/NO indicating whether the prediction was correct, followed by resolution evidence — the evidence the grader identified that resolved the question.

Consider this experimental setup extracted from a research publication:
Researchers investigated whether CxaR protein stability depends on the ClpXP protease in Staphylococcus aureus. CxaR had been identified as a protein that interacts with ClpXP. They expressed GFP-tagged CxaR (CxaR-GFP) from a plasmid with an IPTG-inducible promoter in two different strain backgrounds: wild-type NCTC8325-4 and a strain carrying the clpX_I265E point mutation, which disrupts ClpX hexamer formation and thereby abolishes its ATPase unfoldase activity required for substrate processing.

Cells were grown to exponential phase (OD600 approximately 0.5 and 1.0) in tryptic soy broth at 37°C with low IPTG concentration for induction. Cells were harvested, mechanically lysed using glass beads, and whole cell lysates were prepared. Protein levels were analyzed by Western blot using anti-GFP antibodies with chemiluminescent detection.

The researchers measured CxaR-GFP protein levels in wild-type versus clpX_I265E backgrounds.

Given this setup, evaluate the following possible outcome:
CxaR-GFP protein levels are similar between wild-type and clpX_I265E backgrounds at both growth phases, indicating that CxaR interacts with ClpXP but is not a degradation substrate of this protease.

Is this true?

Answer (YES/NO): YES